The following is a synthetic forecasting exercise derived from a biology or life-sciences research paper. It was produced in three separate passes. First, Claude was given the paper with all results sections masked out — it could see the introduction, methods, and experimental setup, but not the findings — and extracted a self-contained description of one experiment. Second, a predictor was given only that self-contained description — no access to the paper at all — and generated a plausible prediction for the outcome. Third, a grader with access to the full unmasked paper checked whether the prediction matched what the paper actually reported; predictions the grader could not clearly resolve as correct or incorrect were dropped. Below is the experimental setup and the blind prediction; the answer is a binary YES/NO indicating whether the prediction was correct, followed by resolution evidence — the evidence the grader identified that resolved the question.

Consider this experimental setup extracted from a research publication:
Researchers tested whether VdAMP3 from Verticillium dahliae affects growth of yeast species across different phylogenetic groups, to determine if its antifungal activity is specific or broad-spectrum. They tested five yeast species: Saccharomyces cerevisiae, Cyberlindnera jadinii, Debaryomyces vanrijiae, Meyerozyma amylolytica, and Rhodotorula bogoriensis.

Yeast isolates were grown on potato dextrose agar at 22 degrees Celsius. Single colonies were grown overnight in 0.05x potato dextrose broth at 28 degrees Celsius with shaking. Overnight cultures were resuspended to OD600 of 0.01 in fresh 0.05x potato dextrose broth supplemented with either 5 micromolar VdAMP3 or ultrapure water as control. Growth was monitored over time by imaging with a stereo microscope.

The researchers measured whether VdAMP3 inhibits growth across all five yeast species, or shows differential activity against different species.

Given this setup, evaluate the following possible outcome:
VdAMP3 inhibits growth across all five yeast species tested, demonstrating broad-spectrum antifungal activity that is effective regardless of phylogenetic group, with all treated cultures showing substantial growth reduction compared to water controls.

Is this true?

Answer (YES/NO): YES